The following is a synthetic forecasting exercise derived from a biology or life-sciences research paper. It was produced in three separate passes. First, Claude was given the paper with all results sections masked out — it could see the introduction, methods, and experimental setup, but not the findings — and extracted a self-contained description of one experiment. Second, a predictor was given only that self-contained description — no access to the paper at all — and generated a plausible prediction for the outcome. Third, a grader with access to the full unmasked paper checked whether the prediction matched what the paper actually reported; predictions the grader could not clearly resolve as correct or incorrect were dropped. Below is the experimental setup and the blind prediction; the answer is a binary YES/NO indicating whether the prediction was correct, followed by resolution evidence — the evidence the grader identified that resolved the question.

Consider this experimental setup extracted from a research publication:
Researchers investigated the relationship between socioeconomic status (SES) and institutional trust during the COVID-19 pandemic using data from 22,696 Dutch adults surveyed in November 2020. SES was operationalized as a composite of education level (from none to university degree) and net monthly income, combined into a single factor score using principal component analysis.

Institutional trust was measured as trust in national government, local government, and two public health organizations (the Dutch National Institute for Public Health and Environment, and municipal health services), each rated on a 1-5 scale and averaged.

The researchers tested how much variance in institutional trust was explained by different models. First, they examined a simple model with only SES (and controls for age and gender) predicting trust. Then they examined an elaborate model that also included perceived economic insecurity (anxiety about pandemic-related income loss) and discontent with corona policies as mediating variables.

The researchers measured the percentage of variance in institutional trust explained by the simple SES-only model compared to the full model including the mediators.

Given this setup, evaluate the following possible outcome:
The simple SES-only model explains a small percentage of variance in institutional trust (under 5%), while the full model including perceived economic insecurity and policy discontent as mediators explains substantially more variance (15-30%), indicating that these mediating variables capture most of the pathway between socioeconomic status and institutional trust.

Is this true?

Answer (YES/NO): NO